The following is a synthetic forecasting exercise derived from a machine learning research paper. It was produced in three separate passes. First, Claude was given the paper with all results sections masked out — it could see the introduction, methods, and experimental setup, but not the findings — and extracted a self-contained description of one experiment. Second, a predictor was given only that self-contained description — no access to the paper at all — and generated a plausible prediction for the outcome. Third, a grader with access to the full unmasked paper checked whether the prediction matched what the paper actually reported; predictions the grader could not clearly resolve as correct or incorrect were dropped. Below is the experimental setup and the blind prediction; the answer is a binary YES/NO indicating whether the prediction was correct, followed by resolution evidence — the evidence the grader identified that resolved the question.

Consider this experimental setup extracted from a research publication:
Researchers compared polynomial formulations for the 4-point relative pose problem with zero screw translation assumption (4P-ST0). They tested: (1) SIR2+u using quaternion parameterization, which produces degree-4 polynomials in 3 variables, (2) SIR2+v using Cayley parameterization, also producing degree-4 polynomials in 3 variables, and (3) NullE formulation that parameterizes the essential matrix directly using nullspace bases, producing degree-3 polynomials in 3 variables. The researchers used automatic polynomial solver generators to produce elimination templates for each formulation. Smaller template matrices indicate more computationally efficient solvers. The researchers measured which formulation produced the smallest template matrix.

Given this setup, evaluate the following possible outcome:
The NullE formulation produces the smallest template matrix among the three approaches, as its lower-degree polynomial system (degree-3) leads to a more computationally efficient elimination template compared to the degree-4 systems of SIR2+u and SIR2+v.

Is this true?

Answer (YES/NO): YES